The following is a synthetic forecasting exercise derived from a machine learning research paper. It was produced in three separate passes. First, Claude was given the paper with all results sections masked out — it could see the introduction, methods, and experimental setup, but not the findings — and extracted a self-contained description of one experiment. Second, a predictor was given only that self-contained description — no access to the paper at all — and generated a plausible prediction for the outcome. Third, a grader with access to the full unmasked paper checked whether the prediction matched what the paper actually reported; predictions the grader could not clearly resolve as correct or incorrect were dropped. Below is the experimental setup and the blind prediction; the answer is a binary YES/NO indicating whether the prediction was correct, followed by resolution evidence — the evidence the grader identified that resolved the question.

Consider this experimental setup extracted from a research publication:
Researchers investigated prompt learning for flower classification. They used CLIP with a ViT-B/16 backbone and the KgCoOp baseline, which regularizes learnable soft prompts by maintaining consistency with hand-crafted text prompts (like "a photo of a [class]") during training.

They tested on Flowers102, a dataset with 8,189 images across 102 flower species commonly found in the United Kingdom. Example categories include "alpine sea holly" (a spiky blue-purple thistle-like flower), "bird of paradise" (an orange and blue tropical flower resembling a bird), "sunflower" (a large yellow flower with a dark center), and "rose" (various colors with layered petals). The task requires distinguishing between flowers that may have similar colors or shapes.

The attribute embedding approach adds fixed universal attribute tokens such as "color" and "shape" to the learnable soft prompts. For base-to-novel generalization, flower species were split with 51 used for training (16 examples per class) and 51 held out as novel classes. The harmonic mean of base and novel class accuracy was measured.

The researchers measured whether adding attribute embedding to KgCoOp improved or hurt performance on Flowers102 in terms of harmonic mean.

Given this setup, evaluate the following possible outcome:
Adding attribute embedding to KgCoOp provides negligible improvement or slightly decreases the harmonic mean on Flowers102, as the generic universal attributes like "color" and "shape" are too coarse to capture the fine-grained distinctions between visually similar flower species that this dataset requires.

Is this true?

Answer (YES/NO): YES